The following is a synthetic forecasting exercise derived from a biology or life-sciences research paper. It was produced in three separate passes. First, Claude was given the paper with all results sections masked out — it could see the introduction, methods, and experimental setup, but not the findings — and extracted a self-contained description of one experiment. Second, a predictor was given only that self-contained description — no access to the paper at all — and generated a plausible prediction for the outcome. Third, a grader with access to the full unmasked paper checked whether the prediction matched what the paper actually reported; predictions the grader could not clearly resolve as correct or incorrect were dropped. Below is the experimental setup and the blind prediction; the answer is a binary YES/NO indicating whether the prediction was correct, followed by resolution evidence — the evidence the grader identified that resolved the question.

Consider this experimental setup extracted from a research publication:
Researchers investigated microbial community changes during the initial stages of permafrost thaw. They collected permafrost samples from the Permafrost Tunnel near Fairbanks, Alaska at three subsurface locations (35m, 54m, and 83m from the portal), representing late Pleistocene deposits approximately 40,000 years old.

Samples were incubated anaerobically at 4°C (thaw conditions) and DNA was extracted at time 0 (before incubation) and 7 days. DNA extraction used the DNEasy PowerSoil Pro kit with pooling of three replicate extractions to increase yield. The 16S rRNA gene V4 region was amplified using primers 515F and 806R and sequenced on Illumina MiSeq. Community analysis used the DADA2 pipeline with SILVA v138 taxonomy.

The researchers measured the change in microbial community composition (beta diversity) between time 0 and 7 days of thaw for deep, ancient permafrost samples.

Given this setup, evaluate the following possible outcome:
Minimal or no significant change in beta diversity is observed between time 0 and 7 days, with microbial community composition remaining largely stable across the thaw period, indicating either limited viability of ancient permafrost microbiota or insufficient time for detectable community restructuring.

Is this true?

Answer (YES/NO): YES